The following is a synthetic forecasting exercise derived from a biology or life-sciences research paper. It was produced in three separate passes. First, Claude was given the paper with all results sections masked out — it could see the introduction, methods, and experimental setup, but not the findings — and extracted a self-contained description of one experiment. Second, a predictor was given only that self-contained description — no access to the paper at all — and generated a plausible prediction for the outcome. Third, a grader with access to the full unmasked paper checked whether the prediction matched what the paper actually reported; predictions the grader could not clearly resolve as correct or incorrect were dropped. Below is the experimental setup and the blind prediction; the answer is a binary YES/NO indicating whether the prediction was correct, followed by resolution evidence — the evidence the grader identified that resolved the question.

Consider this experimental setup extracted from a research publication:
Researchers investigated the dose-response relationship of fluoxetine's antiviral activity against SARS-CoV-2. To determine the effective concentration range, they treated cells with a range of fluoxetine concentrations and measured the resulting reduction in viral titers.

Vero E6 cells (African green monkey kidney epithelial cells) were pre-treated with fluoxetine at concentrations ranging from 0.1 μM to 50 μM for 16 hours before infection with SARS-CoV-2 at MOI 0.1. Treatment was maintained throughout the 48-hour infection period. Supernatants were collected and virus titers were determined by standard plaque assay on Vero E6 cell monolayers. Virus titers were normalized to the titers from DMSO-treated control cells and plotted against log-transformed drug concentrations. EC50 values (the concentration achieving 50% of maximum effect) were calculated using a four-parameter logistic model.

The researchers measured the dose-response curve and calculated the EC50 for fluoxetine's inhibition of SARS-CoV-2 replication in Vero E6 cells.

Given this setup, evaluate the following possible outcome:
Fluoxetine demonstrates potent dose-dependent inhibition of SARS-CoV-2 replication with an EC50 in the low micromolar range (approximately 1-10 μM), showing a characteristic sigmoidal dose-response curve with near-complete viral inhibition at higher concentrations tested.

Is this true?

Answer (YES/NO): NO